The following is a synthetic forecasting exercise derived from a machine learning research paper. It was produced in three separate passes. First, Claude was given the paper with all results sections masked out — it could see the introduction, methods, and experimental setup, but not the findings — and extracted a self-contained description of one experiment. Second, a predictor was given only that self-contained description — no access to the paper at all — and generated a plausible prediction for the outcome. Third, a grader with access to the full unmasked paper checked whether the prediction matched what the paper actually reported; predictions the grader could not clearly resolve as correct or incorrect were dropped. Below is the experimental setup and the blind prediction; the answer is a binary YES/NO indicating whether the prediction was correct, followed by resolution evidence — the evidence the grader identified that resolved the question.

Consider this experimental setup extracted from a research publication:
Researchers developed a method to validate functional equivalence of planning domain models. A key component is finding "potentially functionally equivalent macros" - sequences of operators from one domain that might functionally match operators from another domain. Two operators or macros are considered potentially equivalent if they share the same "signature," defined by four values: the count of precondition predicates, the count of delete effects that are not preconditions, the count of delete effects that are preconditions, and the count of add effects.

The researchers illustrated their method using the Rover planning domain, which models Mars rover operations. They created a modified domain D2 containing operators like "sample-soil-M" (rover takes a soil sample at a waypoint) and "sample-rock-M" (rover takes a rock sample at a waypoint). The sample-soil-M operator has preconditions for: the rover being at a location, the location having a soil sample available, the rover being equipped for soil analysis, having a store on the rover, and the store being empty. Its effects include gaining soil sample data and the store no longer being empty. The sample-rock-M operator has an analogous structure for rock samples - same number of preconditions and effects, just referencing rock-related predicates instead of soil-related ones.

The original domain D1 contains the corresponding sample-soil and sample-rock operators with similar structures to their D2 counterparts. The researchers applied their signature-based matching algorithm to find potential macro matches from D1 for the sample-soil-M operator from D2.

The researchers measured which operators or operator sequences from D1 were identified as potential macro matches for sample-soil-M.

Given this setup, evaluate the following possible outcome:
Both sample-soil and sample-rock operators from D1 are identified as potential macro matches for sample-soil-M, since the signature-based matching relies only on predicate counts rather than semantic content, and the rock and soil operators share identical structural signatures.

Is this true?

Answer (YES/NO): YES